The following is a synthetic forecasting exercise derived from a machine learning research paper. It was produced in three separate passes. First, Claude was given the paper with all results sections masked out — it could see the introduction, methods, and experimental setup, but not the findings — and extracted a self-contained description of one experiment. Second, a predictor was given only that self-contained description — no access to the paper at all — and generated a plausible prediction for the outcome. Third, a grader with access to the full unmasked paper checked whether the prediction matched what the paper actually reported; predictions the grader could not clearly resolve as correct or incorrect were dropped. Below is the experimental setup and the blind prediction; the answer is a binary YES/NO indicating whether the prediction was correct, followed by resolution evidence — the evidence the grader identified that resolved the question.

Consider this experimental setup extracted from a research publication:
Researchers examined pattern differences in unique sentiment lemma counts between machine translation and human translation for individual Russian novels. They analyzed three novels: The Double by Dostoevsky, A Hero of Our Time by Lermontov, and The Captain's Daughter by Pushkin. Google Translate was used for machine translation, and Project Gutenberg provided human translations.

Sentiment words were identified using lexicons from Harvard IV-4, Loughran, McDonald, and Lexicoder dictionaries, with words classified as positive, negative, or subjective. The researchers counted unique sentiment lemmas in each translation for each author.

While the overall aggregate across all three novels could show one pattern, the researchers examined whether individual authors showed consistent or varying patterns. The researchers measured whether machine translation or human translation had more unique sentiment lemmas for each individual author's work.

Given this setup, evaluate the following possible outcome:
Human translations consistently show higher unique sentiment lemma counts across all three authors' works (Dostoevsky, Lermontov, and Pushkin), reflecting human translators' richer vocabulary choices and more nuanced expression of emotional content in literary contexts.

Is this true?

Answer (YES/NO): NO